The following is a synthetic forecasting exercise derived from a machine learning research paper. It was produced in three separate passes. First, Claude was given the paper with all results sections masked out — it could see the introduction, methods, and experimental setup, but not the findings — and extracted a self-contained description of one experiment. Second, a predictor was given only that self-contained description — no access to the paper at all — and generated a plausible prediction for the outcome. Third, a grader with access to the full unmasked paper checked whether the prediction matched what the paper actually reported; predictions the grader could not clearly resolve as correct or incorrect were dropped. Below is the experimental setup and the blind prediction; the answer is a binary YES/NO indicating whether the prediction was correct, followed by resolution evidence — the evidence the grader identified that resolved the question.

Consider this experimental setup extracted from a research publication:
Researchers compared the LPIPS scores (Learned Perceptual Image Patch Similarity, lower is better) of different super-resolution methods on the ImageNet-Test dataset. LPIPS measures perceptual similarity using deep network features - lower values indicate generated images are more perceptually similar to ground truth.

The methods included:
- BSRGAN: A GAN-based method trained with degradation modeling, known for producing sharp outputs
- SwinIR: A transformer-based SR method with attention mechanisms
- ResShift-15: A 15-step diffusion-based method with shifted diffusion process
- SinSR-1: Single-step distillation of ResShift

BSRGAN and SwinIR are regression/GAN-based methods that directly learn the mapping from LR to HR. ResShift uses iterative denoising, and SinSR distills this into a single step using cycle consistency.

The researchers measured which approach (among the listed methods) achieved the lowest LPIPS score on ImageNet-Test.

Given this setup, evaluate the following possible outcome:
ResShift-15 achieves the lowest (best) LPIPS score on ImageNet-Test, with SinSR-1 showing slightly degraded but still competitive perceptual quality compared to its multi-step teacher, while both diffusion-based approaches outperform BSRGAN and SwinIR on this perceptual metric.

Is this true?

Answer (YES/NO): NO